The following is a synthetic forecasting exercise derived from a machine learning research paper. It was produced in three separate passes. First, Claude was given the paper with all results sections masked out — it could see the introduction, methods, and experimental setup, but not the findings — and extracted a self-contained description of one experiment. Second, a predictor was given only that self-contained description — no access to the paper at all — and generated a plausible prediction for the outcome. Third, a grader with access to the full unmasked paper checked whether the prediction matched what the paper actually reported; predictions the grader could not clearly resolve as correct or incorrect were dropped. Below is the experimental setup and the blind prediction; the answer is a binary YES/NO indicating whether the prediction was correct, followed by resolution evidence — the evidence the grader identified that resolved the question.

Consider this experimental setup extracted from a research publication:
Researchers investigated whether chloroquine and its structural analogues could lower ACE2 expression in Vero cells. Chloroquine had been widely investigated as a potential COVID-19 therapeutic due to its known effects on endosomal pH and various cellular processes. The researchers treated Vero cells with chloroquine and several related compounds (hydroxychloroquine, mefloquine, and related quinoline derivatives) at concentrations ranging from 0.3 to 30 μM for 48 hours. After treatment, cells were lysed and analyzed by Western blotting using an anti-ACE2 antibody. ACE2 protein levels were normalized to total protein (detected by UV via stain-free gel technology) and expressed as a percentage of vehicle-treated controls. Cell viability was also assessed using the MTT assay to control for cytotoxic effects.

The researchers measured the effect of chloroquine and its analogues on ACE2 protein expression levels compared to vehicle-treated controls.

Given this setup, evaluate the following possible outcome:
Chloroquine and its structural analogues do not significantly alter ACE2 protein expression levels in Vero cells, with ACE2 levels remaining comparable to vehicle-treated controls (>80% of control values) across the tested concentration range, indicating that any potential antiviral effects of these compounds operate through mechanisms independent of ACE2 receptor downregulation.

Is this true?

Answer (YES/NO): NO